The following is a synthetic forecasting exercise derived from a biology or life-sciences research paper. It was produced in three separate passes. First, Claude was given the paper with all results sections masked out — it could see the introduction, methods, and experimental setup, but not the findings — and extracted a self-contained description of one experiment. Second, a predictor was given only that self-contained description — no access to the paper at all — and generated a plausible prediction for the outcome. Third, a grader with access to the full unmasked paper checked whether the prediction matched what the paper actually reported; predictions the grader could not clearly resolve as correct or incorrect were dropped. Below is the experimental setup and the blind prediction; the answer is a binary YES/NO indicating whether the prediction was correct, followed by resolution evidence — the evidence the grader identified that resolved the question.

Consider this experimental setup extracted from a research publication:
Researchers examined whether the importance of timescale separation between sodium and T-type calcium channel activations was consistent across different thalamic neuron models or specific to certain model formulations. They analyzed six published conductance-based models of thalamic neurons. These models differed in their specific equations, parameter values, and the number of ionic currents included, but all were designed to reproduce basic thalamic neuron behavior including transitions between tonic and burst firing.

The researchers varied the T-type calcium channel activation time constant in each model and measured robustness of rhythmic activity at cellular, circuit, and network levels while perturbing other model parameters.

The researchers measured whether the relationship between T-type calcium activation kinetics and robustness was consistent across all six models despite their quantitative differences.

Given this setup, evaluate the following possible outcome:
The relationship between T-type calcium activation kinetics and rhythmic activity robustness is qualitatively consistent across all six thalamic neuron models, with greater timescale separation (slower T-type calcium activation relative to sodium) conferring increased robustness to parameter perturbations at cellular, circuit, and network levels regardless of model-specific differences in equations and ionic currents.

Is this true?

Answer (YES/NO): YES